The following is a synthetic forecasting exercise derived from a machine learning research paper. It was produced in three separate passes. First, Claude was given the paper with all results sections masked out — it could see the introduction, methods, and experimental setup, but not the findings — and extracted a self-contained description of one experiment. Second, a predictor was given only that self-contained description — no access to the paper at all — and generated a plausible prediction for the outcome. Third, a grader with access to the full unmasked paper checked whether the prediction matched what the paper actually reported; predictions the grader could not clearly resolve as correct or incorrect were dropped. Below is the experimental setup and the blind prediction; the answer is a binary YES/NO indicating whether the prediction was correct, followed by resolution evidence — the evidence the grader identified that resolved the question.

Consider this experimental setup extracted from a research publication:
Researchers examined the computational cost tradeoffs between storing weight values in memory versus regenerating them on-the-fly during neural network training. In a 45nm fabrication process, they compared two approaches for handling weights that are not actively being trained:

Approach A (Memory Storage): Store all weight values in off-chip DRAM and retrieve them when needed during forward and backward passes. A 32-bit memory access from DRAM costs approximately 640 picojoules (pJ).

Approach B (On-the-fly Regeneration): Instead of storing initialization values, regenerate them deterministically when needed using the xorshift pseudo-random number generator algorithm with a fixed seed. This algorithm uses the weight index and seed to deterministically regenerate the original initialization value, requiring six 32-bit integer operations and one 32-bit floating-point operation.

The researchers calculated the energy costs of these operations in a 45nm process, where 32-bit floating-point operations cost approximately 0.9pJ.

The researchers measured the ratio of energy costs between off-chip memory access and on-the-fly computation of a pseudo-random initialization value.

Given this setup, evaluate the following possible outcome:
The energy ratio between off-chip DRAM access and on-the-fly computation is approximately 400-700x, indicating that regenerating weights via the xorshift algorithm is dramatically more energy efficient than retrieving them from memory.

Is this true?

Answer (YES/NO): YES